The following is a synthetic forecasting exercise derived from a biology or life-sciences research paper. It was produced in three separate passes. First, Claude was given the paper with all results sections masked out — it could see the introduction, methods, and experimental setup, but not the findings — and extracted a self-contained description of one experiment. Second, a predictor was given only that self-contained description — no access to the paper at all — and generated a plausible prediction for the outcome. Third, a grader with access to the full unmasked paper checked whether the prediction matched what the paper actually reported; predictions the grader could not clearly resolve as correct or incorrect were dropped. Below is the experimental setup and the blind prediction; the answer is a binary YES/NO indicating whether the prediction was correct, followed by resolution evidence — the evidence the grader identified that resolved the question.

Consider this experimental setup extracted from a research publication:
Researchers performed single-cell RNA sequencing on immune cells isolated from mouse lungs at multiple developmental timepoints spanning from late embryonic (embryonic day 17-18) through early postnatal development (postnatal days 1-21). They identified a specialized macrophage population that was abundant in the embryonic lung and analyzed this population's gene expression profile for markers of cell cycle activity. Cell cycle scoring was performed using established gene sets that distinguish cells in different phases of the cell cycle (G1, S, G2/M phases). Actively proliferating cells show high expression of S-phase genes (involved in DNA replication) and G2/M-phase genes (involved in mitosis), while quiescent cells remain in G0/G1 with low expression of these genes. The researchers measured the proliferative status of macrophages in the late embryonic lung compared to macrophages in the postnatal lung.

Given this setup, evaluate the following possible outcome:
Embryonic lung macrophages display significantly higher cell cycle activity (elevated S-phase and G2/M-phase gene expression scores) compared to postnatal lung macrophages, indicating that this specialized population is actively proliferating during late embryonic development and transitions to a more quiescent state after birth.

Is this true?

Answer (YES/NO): YES